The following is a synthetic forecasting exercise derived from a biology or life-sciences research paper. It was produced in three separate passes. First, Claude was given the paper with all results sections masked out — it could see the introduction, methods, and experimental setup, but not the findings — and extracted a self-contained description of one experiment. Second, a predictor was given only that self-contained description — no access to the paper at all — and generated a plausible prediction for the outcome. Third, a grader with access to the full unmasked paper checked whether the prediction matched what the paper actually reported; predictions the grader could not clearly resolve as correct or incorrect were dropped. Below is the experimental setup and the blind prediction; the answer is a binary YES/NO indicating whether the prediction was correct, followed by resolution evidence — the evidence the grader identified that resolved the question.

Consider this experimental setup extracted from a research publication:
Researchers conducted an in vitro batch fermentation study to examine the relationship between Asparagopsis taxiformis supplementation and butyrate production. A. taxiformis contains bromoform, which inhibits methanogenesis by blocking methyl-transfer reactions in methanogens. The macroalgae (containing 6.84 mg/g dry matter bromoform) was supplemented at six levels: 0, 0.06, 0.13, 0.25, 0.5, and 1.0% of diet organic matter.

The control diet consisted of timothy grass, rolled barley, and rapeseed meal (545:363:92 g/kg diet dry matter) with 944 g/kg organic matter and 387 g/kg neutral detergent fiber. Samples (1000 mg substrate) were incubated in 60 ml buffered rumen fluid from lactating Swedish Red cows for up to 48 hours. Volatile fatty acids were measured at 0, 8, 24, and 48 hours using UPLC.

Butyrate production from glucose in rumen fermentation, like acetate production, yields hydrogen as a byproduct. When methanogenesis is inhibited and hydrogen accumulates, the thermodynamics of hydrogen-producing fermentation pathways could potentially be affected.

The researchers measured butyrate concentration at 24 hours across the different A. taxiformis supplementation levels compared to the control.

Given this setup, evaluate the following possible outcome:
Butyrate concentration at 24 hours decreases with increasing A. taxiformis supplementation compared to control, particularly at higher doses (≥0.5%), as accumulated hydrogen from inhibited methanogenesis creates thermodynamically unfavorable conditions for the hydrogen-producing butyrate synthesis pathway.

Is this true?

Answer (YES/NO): NO